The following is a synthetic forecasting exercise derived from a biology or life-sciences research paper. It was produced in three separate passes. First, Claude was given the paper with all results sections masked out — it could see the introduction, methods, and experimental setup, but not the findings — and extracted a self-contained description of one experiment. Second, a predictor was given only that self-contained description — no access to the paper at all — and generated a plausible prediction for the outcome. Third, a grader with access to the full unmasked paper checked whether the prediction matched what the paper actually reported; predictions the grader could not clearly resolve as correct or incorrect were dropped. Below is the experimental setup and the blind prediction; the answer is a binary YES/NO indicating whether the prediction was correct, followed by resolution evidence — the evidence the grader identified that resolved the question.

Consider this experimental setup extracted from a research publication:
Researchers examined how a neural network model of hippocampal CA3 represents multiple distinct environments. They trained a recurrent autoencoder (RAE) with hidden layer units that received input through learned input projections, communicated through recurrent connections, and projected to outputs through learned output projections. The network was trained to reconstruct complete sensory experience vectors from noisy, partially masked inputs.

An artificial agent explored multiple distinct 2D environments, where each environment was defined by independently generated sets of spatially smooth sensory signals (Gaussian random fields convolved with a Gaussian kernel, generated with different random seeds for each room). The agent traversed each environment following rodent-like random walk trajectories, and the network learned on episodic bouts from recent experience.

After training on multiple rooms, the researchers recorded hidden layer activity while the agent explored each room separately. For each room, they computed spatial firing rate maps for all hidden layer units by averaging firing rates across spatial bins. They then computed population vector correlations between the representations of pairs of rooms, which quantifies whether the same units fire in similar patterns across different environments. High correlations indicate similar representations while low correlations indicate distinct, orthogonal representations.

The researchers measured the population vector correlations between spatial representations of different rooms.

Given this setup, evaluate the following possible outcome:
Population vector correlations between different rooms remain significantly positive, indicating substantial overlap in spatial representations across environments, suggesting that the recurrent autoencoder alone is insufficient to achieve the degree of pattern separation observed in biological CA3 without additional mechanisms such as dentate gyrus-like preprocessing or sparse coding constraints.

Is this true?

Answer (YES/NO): NO